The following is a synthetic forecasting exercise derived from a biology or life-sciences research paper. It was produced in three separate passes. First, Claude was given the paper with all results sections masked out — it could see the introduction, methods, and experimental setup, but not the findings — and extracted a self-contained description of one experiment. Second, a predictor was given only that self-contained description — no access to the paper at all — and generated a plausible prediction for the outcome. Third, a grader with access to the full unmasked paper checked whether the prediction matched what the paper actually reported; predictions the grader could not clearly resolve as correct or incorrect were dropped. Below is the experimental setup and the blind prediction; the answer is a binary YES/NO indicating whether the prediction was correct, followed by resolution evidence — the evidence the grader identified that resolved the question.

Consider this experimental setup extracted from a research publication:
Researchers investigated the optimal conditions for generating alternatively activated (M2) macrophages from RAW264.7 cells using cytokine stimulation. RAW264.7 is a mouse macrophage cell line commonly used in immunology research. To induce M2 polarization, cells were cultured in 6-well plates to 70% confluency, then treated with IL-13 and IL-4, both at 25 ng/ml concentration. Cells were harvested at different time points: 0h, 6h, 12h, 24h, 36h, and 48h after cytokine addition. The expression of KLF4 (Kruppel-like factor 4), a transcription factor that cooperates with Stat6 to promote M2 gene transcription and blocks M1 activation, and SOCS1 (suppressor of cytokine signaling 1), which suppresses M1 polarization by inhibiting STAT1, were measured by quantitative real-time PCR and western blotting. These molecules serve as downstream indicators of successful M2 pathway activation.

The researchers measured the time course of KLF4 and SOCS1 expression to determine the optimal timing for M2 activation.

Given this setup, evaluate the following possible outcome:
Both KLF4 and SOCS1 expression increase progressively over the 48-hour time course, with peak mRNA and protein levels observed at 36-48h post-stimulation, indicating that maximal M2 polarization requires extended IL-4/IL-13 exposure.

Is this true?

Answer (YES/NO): NO